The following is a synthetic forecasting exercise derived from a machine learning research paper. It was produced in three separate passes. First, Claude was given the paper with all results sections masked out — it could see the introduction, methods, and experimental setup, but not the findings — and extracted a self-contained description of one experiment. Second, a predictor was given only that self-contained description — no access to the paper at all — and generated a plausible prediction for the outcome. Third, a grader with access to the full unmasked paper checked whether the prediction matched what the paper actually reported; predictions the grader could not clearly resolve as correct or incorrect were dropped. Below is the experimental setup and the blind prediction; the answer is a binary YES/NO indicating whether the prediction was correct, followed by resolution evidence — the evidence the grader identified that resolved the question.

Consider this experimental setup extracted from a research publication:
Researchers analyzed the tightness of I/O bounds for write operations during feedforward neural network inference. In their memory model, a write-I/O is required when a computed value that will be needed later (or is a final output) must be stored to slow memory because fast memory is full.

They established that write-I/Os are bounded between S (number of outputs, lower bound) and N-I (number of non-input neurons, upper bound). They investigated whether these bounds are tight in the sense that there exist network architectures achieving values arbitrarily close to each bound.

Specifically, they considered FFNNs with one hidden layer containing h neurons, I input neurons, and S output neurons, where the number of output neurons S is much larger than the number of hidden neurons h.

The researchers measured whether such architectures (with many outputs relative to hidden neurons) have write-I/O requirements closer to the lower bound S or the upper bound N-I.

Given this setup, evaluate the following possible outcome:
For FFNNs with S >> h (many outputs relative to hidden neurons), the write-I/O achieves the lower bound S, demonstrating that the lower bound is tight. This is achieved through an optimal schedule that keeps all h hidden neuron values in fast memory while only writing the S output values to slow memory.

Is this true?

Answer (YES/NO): NO